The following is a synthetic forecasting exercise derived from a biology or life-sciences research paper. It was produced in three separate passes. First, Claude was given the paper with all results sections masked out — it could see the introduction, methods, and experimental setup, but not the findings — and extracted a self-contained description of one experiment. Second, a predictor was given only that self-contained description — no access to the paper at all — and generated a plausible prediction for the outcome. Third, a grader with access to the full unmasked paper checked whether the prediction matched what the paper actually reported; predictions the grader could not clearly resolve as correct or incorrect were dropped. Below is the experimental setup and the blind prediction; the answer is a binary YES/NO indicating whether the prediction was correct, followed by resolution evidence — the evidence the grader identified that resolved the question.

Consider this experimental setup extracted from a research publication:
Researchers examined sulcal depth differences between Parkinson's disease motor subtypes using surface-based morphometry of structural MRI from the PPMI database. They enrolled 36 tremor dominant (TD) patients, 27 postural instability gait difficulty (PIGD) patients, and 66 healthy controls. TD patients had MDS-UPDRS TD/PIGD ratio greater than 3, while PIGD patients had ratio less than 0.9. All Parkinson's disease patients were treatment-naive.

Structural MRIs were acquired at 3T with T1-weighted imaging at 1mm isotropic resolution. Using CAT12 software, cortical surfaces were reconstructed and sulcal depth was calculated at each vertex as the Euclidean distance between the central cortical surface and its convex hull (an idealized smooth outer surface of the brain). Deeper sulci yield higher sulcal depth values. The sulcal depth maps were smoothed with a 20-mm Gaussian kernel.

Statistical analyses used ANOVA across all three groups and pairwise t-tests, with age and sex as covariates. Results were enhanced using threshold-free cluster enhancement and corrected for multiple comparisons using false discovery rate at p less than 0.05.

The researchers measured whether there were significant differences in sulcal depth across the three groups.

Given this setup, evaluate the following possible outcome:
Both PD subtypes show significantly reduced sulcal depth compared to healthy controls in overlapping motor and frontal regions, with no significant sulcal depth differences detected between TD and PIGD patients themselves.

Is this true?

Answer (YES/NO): NO